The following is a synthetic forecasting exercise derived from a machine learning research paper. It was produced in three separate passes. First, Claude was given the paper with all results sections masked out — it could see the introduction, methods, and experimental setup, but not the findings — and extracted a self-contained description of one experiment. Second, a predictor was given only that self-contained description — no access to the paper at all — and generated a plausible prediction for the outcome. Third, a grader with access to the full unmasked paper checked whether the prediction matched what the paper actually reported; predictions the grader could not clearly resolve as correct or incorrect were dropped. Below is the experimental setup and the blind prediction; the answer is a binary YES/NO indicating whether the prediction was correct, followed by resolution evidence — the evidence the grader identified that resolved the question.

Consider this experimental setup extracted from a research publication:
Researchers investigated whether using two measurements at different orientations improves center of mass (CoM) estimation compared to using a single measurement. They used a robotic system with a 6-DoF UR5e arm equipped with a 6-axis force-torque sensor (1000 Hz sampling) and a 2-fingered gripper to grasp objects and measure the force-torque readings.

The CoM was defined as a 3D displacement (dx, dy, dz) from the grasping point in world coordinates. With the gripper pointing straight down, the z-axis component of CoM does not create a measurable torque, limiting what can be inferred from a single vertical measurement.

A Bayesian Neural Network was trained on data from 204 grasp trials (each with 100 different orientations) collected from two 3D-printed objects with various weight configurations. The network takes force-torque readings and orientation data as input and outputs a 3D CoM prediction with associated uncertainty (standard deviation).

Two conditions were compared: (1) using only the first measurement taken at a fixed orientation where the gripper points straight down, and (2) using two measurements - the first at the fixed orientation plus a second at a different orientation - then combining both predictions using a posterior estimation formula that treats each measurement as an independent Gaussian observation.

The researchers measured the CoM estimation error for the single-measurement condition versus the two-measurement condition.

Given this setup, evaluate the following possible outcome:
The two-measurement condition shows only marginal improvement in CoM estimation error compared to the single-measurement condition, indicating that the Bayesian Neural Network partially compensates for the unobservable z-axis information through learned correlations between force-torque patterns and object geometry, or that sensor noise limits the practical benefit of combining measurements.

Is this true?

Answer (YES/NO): NO